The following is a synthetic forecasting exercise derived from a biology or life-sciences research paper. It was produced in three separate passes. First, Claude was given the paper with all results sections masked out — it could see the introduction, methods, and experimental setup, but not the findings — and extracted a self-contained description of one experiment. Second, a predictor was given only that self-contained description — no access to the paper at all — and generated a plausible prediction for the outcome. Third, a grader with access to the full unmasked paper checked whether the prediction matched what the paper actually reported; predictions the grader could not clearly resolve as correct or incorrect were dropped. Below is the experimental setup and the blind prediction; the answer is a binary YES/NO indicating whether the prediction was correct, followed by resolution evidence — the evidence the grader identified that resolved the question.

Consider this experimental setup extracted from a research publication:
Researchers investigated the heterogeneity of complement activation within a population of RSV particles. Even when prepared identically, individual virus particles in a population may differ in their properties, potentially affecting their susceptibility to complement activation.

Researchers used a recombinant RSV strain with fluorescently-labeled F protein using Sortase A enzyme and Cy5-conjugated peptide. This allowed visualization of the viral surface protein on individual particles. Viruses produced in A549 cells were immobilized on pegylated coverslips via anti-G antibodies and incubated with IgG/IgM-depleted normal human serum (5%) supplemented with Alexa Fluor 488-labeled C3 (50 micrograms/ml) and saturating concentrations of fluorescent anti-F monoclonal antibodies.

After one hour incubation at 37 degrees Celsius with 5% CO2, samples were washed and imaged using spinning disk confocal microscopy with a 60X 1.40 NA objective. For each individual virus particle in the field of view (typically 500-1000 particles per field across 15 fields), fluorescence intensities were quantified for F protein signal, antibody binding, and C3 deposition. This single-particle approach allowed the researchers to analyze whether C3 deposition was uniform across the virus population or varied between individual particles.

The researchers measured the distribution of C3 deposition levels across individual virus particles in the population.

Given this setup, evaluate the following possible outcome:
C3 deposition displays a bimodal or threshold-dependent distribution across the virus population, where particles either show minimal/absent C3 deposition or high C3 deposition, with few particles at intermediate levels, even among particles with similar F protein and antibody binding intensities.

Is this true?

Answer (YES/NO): YES